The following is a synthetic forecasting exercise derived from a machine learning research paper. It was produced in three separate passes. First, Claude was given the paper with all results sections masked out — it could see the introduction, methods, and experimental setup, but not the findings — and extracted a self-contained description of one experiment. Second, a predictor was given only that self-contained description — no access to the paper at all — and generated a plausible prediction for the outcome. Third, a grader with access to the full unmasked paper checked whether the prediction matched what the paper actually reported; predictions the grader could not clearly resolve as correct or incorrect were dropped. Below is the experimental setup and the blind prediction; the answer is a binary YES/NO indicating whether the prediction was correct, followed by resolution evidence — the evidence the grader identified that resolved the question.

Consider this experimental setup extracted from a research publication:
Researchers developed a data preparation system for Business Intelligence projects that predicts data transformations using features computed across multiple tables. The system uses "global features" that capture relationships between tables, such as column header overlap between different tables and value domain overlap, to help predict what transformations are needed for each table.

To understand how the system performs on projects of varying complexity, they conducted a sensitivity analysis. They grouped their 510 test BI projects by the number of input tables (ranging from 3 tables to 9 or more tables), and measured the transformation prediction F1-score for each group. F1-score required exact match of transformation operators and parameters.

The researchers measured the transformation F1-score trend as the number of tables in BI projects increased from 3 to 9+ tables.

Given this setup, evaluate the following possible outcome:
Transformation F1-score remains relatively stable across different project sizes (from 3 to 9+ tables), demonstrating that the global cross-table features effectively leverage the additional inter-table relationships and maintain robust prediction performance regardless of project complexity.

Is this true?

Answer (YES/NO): NO